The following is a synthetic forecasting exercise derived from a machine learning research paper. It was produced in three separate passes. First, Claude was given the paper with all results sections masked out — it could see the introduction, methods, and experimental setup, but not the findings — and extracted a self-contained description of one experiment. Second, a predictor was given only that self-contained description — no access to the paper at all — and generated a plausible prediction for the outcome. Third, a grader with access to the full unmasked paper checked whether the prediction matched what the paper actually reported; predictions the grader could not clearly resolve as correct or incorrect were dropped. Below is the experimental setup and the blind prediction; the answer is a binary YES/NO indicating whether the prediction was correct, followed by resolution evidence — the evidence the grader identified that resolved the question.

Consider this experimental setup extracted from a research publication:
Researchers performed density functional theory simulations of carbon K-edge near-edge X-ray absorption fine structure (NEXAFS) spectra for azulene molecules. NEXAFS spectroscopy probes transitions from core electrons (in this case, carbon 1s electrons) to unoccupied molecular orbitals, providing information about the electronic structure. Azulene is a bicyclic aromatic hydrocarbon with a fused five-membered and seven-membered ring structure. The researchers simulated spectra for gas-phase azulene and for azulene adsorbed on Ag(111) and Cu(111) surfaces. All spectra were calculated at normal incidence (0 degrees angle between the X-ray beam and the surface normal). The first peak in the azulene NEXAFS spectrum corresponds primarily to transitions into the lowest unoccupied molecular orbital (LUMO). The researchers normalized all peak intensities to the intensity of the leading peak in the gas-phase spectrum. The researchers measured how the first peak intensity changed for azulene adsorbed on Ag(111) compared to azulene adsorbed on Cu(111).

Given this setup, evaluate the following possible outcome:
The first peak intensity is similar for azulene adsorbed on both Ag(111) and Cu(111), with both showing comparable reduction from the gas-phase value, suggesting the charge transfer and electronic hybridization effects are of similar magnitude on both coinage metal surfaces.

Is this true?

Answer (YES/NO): NO